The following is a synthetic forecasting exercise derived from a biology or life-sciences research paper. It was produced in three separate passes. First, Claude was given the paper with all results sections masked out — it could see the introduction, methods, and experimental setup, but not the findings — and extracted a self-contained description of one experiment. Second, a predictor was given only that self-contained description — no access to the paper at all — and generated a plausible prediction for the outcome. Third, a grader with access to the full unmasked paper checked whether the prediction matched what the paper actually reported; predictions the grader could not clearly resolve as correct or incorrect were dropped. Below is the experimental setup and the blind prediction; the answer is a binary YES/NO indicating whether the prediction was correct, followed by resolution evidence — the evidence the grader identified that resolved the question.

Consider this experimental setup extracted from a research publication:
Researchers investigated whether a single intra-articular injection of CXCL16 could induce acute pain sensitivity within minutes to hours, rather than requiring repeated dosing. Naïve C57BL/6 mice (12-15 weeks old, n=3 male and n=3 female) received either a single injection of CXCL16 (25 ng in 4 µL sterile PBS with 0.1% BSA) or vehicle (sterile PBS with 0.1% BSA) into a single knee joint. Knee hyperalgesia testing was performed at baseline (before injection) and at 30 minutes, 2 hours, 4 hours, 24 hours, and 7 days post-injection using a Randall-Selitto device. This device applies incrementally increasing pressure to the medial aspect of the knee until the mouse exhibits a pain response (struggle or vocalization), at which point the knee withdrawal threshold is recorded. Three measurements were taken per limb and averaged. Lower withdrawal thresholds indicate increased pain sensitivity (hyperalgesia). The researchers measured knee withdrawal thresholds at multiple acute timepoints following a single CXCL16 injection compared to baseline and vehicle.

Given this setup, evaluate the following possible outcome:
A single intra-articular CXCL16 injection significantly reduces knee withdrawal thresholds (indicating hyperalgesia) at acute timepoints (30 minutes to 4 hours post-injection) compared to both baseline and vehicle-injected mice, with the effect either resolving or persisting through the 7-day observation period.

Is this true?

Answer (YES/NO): NO